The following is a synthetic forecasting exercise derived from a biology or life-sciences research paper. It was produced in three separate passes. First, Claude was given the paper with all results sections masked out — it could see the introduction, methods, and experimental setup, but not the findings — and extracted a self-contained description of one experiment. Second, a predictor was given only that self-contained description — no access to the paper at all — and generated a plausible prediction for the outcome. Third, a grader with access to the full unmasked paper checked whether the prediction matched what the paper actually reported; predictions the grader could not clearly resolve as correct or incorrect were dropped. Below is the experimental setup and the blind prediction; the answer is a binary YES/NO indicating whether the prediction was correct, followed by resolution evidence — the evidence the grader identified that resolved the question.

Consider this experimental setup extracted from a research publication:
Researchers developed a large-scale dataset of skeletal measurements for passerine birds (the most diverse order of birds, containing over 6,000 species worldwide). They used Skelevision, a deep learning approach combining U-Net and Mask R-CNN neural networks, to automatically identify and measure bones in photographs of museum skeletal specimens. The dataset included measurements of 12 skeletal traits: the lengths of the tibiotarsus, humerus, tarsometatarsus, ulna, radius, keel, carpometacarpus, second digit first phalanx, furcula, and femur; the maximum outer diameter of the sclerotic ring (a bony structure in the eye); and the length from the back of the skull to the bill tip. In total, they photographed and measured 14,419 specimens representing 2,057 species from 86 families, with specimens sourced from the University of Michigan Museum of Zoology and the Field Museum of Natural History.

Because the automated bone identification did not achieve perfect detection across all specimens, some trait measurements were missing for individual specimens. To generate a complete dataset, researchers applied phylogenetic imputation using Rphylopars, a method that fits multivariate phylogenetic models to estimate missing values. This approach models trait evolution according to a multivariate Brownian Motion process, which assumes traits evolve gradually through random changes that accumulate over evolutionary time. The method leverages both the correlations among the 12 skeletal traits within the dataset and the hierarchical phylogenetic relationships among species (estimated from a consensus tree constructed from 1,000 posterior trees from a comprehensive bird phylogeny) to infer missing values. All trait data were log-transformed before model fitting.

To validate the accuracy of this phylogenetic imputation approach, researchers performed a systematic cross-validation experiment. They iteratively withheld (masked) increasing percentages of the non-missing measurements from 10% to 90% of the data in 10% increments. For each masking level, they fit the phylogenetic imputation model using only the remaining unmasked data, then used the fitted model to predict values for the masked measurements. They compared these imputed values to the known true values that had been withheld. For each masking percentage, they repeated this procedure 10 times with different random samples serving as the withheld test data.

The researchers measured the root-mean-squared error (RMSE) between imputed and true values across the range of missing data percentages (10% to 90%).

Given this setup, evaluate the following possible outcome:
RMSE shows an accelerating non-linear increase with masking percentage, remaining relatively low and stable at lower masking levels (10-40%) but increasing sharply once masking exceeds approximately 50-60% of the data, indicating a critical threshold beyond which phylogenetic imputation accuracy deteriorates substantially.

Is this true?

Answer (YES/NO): NO